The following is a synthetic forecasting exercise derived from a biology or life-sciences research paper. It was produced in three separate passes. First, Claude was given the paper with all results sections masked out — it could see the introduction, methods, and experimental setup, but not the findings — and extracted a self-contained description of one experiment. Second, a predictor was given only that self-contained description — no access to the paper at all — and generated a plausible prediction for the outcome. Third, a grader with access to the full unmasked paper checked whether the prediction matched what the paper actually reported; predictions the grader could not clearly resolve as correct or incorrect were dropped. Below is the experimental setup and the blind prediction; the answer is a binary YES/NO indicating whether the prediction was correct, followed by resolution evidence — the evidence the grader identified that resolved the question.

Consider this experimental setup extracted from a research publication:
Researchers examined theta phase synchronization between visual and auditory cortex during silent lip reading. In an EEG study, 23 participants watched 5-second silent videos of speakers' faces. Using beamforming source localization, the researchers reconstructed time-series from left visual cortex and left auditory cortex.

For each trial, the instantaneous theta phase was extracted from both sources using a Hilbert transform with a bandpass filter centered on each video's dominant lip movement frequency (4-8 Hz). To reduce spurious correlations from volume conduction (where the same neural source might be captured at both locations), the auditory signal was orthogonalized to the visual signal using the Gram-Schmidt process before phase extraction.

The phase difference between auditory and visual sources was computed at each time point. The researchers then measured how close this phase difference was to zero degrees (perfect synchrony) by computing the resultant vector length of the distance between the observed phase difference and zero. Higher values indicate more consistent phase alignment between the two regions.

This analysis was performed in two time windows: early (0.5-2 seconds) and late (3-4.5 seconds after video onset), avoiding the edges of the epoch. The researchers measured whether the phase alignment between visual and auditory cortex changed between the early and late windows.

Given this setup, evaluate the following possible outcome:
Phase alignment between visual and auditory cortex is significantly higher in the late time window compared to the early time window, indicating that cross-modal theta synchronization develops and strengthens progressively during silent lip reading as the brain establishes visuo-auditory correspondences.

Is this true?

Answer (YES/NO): YES